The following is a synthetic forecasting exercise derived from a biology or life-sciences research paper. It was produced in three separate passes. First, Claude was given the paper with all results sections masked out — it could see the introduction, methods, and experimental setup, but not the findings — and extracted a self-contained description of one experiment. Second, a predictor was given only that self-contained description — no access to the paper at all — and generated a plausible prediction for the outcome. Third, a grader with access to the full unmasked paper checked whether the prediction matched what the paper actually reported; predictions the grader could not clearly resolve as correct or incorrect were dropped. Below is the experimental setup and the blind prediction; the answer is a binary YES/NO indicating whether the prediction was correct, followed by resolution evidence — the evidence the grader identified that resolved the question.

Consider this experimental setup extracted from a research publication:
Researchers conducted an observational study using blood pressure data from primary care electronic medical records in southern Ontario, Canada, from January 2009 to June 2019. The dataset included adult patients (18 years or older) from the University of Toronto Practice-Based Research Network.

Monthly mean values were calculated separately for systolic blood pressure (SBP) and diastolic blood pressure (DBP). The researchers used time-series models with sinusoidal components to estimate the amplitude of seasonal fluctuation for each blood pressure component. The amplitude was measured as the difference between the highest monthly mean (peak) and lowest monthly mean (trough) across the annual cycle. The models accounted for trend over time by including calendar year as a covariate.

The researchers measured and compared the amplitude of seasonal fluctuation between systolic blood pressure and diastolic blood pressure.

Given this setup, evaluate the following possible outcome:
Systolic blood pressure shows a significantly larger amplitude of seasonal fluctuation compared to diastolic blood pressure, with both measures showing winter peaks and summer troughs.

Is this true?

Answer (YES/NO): YES